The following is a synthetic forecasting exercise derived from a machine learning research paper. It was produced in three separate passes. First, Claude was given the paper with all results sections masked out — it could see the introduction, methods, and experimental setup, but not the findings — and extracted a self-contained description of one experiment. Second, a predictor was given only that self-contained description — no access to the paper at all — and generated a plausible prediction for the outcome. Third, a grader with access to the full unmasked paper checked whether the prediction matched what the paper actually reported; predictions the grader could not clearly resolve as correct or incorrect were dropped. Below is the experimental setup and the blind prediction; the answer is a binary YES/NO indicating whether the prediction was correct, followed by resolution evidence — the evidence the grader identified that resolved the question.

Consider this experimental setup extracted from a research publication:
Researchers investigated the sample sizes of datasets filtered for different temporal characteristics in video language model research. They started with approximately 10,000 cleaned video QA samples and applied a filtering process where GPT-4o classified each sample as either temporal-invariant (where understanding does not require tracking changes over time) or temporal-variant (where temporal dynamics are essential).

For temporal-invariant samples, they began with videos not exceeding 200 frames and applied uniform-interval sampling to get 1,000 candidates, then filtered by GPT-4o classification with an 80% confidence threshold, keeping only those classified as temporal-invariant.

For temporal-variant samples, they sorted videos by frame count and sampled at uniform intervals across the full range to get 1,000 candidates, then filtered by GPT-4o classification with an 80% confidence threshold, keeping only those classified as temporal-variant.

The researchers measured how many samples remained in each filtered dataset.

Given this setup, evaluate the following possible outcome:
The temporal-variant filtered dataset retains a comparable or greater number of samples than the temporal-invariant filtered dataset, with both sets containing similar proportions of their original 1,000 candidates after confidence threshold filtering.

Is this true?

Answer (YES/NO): NO